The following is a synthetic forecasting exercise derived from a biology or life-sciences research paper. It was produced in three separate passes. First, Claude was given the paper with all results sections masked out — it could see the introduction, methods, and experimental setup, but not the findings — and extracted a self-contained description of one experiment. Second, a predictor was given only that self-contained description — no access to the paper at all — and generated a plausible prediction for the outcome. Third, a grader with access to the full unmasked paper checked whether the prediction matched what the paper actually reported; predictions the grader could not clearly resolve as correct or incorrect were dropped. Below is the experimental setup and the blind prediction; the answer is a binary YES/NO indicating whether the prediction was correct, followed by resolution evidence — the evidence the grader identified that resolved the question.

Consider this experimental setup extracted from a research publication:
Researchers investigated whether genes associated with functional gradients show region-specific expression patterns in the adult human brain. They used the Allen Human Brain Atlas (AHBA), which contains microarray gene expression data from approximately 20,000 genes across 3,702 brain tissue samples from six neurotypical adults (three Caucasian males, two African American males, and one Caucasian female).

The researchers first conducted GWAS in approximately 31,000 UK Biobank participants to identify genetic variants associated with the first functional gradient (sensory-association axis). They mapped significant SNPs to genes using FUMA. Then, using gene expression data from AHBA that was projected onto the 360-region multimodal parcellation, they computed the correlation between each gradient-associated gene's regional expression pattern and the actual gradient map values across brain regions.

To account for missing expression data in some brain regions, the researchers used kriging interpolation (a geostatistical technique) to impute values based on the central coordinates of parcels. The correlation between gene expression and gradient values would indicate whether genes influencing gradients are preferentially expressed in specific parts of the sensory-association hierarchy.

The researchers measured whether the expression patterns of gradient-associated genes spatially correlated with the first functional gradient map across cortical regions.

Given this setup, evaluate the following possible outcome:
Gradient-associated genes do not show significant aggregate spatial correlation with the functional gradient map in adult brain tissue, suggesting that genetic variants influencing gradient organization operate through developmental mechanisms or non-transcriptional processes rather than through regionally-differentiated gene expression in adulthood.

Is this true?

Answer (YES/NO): NO